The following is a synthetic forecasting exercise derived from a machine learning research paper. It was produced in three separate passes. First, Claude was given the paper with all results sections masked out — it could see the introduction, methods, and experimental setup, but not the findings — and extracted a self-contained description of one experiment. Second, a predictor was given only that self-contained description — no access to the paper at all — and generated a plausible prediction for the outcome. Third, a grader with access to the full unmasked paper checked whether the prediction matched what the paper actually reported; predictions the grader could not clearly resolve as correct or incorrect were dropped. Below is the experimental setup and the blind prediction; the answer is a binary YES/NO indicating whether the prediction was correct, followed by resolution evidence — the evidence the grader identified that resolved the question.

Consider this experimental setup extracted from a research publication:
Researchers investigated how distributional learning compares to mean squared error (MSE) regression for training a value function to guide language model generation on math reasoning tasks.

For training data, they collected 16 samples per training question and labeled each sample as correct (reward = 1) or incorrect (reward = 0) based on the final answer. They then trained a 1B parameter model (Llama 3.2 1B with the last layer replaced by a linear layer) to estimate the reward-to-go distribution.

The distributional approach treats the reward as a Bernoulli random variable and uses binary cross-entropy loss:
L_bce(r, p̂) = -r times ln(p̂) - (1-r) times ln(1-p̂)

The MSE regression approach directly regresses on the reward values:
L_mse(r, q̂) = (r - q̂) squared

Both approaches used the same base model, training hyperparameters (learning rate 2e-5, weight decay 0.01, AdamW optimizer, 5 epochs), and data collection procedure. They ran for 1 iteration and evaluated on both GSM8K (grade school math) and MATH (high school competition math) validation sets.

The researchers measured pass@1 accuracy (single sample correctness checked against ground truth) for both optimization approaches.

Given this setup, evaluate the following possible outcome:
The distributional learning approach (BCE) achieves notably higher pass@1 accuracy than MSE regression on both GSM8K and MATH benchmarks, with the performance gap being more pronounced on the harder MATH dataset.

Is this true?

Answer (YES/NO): YES